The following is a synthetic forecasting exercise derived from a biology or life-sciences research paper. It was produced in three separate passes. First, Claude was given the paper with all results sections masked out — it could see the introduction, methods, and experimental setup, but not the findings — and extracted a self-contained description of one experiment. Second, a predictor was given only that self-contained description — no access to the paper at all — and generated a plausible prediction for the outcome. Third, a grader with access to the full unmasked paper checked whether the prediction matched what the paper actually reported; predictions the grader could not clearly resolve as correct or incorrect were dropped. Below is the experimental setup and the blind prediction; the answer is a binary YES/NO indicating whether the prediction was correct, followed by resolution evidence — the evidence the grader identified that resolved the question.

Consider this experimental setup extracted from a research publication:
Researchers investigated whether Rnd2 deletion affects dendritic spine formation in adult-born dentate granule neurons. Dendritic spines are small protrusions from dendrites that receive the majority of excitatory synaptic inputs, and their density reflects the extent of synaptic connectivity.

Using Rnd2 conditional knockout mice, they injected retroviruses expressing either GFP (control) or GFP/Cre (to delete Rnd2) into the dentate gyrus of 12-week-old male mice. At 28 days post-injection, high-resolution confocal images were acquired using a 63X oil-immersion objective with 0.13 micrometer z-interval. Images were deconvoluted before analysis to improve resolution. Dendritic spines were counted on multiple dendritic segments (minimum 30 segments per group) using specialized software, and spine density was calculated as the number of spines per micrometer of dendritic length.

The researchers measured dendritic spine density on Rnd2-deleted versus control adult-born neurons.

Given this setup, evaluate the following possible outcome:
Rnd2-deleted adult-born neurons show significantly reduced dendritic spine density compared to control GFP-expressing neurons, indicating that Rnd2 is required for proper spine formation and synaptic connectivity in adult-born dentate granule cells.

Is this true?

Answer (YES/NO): NO